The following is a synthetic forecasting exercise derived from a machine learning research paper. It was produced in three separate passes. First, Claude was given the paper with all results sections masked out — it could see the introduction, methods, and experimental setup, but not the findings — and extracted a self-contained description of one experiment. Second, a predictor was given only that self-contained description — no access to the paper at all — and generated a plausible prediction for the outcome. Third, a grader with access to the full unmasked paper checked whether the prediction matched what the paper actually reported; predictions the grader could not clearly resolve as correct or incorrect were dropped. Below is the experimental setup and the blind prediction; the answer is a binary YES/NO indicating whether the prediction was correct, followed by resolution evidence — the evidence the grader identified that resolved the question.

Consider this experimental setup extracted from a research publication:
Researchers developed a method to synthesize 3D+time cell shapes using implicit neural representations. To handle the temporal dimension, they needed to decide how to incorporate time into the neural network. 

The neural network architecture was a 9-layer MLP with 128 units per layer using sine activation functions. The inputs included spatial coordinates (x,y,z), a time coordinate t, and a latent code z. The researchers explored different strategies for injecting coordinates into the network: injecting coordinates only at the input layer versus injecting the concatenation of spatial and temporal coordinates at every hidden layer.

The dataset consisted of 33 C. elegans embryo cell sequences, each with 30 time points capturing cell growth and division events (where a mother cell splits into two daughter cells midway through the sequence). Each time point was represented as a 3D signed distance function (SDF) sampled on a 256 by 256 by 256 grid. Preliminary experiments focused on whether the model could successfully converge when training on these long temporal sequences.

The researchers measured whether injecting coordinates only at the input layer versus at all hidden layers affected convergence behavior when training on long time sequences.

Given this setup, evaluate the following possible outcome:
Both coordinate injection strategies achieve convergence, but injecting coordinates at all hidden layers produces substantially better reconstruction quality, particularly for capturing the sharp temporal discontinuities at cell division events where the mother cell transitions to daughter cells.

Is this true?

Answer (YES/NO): NO